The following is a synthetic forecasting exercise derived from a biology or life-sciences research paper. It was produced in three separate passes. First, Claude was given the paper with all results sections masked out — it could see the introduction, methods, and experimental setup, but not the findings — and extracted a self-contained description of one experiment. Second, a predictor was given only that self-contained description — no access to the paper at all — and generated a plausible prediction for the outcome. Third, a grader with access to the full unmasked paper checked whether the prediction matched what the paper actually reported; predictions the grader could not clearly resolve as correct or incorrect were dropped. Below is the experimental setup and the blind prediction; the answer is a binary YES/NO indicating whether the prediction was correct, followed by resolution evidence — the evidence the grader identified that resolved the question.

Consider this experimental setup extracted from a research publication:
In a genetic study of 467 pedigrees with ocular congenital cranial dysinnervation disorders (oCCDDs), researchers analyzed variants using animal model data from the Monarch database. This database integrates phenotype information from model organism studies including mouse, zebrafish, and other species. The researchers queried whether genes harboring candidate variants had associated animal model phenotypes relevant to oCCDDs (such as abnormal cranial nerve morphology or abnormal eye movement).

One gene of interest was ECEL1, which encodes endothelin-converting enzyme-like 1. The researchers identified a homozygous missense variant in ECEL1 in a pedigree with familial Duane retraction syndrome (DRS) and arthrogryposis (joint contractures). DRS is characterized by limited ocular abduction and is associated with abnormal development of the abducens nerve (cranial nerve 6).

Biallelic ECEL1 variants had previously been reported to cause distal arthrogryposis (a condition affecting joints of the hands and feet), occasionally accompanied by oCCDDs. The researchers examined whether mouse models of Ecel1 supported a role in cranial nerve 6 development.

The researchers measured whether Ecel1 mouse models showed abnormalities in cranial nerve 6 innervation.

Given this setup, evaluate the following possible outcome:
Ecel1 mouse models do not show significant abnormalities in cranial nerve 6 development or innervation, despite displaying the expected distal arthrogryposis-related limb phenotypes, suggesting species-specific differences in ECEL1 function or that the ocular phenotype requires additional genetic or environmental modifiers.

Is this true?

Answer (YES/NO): NO